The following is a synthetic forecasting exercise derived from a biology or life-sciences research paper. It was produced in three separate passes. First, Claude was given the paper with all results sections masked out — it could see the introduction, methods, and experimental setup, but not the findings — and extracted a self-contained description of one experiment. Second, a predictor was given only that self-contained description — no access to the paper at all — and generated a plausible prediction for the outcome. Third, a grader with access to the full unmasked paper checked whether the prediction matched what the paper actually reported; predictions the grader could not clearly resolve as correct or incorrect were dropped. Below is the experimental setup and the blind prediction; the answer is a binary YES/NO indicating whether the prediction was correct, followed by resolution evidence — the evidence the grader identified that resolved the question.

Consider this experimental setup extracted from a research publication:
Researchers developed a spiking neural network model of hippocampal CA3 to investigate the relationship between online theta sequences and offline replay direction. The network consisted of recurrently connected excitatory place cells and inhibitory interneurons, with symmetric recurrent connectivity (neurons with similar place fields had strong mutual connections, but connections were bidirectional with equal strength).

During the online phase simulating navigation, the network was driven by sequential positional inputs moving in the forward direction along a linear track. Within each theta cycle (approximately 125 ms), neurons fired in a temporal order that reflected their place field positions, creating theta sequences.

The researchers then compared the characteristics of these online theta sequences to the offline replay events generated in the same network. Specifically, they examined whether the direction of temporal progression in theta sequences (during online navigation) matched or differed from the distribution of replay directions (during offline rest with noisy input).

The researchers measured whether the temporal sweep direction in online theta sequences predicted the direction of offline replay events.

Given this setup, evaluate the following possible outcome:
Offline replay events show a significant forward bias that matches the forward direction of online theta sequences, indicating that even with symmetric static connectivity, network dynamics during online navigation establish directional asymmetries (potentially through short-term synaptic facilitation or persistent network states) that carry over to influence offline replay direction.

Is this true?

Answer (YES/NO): NO